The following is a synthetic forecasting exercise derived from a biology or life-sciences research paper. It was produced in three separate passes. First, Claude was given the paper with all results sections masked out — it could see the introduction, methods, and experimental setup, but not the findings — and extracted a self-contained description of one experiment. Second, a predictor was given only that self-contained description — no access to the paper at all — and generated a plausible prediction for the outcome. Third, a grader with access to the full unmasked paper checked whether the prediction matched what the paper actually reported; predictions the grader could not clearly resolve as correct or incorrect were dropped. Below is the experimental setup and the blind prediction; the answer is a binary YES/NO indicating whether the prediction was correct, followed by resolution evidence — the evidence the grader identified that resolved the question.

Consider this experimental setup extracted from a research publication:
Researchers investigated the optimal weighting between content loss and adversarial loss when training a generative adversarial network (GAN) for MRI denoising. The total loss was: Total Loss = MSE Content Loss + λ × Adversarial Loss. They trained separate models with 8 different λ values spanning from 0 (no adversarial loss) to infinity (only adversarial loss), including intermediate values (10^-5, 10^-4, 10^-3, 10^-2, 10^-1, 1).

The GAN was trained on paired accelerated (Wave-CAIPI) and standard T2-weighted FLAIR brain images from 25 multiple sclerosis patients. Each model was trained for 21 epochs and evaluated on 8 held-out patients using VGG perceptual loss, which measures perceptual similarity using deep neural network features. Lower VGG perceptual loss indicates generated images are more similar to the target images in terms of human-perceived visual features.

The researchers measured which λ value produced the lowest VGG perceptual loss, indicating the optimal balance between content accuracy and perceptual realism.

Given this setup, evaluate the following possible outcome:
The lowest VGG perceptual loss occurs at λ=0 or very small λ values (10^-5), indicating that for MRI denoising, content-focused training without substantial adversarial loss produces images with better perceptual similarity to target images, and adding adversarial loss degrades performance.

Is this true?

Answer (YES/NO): NO